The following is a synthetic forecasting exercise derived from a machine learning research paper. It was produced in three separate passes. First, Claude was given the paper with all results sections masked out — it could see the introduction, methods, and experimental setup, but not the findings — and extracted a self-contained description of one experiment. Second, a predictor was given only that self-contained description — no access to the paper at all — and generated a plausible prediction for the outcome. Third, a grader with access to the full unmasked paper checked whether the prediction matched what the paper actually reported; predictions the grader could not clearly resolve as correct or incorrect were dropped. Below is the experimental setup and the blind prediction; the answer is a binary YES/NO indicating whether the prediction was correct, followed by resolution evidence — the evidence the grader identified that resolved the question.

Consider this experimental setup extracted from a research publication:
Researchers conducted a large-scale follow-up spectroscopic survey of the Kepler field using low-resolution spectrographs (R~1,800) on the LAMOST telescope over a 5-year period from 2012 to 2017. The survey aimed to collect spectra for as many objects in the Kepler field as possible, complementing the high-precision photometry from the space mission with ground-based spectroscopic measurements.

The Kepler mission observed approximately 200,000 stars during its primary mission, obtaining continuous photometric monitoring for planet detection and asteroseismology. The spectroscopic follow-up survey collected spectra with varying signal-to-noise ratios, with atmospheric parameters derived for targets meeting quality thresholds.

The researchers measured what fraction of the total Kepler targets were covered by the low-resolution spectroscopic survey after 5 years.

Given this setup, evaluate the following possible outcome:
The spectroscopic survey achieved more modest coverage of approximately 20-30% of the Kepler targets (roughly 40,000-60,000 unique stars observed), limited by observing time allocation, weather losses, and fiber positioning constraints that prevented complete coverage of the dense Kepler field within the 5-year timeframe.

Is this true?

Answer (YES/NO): NO